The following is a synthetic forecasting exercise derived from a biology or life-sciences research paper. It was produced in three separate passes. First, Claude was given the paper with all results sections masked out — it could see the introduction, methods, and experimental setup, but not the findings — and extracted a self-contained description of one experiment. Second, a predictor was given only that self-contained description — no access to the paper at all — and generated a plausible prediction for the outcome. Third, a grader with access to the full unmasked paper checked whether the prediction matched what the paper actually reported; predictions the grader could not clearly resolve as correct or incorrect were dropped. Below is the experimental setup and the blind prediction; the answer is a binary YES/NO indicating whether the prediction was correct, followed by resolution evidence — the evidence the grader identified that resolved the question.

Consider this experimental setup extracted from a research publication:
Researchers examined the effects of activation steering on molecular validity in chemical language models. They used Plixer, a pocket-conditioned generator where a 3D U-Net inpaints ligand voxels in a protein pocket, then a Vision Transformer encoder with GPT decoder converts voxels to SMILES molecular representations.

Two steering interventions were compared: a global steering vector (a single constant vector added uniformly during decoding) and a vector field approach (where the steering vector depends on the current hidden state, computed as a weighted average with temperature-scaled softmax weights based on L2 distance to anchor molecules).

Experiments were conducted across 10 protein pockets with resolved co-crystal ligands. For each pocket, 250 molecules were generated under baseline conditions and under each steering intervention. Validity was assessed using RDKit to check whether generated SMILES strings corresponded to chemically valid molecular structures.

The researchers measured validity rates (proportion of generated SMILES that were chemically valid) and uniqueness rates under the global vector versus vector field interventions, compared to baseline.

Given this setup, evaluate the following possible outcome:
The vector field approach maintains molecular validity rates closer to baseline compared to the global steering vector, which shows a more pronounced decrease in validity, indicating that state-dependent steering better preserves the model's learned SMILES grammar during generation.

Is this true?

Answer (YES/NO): NO